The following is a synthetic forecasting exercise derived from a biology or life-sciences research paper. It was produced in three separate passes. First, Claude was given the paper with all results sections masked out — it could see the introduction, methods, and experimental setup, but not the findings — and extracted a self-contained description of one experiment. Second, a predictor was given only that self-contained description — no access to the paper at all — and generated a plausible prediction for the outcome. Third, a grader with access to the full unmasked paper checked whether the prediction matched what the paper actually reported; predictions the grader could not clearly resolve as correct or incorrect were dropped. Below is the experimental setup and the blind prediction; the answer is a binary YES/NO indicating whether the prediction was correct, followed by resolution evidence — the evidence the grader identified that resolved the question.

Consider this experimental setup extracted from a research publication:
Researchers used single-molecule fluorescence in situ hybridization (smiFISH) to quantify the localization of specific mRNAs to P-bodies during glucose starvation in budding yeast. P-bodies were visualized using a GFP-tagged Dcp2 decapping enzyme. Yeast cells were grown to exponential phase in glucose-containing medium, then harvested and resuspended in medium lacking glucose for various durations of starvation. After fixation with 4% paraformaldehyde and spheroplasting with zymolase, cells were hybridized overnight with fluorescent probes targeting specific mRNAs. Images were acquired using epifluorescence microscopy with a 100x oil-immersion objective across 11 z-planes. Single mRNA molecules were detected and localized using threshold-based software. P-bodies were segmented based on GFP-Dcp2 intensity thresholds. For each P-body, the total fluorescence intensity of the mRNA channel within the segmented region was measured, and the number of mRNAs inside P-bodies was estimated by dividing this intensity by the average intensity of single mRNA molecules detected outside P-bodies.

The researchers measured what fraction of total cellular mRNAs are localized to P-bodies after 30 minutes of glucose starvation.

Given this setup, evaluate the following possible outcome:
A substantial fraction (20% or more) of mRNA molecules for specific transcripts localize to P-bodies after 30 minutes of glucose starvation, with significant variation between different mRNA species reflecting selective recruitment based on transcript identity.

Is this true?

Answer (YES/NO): NO